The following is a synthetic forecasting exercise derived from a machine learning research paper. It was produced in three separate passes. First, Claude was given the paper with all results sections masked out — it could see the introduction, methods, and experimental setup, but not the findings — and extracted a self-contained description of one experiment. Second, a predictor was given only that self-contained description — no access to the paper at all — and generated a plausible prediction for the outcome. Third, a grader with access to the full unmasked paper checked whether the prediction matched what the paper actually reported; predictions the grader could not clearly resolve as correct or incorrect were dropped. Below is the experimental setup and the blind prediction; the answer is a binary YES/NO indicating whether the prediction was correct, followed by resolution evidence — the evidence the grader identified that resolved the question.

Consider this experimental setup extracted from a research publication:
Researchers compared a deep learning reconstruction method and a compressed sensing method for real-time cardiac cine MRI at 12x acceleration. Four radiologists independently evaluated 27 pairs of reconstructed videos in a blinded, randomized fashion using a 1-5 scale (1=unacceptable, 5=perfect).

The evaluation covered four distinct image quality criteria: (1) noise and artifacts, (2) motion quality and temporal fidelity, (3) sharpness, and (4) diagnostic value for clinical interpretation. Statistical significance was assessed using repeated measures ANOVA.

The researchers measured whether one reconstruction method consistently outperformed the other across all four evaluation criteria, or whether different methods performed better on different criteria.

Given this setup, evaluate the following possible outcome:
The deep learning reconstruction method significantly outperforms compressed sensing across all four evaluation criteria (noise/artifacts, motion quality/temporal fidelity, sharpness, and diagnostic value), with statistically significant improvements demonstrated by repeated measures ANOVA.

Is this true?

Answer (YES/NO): NO